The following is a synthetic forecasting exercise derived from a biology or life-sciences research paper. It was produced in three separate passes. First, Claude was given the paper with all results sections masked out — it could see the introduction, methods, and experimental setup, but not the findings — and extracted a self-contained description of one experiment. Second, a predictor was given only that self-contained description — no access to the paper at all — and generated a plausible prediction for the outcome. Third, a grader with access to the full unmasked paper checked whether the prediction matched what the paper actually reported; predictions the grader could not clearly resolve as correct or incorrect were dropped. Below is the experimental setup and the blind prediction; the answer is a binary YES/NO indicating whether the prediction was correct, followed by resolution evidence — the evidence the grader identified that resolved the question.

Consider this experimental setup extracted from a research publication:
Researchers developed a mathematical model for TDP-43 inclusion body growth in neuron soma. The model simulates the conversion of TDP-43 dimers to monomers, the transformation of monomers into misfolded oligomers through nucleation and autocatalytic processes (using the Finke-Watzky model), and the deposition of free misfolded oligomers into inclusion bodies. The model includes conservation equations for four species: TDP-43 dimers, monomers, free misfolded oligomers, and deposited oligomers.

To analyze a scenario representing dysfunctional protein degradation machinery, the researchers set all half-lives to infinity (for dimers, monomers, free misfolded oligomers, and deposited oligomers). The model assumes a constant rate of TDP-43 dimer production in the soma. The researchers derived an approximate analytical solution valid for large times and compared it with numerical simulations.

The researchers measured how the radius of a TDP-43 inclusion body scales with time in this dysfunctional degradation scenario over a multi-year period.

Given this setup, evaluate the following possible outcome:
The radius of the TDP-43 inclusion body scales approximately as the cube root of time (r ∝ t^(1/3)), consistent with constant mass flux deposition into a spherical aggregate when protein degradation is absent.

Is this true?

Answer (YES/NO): YES